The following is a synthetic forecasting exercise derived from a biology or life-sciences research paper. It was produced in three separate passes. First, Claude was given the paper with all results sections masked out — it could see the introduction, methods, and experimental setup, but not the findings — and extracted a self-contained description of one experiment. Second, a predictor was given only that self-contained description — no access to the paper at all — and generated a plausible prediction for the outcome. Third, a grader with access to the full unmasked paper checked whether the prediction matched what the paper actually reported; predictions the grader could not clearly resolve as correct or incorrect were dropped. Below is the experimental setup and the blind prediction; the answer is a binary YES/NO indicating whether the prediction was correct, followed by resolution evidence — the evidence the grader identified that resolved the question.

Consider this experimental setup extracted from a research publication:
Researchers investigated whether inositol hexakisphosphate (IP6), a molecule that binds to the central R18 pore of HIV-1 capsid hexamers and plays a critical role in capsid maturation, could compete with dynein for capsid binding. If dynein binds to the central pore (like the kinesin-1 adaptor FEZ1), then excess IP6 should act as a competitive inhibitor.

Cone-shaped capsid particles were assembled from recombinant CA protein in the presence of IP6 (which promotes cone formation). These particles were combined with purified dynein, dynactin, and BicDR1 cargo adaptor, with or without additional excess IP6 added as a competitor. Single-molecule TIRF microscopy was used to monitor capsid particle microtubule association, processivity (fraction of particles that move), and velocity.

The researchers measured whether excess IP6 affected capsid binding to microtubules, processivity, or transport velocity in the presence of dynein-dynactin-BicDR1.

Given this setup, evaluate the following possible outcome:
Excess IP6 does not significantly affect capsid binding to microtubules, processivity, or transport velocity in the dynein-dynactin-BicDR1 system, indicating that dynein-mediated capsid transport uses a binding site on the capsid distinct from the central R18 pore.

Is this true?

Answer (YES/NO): YES